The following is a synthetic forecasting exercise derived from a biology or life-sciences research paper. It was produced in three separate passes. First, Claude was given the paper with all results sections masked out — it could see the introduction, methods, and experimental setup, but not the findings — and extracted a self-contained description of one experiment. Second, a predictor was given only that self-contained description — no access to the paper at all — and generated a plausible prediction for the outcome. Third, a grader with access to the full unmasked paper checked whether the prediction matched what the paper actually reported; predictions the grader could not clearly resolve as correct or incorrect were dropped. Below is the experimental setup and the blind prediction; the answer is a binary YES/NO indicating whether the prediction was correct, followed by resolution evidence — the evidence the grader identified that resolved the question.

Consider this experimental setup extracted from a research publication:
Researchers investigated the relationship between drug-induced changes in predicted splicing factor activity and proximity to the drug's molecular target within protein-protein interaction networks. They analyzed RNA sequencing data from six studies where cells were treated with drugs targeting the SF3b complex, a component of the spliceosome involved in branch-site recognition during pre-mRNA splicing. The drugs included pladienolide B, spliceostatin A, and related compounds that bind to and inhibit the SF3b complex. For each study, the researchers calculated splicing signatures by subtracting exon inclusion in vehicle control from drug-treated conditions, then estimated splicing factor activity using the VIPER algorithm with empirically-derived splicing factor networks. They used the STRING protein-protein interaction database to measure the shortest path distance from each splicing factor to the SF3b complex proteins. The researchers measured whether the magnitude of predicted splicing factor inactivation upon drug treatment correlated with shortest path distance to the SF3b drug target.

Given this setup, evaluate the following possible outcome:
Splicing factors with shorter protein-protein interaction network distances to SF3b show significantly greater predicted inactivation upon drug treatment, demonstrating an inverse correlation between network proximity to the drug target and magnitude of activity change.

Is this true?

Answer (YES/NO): YES